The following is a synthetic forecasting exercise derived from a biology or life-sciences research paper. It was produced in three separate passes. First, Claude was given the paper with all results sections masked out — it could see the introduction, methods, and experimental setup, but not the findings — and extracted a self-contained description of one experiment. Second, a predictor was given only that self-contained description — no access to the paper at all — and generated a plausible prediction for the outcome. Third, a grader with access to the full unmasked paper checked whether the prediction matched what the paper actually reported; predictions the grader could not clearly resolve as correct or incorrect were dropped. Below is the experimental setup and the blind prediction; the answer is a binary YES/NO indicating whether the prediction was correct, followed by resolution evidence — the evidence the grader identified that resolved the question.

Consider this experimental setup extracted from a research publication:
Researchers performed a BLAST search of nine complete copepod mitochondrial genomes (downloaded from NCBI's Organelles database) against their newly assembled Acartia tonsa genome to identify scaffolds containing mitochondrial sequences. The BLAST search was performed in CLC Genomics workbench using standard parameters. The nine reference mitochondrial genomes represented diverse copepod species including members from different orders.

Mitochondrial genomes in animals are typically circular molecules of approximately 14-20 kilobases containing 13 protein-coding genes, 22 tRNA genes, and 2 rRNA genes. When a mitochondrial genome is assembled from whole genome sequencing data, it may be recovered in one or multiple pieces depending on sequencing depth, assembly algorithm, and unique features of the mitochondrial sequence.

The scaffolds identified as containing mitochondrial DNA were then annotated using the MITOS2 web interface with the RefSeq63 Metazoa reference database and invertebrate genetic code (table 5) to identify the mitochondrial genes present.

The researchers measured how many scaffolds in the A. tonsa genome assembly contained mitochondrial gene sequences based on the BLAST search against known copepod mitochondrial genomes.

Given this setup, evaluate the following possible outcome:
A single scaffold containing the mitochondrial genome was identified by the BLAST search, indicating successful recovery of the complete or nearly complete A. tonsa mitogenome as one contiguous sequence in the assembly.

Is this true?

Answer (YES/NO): NO